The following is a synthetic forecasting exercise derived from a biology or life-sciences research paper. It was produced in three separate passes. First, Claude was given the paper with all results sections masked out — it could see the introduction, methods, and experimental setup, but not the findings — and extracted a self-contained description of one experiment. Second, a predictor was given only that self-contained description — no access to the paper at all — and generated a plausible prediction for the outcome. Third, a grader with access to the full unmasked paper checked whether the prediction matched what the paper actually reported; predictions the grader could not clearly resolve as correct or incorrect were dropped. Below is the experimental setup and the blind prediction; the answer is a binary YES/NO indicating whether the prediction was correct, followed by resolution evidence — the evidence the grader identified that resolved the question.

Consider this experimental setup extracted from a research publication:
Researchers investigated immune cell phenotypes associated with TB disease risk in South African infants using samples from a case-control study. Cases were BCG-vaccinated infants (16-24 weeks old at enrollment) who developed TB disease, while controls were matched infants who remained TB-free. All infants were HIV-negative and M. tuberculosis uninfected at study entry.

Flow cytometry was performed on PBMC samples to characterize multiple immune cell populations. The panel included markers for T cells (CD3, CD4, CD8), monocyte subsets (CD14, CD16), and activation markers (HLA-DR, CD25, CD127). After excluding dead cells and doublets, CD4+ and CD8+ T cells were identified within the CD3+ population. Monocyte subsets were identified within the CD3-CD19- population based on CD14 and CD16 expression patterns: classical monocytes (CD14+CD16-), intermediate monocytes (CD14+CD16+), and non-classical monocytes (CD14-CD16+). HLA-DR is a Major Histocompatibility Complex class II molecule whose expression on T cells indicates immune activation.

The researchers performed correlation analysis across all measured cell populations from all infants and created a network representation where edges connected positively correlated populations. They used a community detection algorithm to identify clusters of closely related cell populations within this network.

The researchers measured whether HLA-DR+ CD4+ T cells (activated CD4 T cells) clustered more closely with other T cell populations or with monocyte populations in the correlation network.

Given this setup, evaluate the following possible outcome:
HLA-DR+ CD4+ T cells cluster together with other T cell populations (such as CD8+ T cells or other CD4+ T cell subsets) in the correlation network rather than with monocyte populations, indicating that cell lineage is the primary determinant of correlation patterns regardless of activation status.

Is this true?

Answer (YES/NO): YES